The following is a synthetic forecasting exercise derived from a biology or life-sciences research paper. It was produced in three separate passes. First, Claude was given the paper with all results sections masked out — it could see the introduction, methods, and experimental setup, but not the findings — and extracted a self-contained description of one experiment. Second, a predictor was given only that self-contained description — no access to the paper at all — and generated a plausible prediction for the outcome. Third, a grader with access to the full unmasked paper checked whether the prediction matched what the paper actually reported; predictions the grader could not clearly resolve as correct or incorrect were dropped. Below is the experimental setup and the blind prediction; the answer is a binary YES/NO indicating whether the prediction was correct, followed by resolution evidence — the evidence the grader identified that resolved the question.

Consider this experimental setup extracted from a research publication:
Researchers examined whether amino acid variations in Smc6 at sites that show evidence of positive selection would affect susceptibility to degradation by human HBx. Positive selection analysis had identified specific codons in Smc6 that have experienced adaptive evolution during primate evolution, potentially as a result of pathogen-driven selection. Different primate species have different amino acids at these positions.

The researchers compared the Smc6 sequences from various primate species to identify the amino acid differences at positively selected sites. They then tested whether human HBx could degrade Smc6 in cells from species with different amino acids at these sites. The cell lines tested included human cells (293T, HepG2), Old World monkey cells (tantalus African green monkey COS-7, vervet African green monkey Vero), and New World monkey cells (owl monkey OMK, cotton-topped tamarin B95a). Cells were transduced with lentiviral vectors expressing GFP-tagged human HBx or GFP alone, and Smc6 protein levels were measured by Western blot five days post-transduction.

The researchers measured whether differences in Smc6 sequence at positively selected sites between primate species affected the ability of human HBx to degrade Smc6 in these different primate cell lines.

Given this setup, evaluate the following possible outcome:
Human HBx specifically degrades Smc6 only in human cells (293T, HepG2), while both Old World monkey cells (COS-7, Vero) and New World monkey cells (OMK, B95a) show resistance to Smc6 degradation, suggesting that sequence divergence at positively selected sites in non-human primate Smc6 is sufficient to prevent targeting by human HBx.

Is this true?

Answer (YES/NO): NO